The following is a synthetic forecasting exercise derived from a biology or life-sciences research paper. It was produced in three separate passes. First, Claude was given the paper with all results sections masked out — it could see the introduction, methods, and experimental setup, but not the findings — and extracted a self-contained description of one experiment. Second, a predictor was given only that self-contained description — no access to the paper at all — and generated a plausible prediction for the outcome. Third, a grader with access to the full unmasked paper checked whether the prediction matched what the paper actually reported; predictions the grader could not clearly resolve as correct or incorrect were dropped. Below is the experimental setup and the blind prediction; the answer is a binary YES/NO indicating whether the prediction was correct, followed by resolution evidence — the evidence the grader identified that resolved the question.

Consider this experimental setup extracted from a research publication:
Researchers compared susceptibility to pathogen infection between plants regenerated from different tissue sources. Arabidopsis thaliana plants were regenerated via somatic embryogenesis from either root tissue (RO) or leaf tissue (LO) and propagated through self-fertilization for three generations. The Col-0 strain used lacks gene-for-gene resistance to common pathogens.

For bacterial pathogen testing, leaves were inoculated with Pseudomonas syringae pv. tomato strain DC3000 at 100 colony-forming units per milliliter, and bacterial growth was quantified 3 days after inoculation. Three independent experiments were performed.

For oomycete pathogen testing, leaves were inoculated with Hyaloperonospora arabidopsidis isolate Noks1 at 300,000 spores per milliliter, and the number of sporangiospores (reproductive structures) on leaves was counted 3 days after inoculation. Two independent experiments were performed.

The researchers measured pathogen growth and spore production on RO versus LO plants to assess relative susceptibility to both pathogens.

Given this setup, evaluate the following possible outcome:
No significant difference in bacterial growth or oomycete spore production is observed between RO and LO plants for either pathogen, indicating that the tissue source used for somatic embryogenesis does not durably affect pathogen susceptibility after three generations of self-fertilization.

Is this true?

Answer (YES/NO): NO